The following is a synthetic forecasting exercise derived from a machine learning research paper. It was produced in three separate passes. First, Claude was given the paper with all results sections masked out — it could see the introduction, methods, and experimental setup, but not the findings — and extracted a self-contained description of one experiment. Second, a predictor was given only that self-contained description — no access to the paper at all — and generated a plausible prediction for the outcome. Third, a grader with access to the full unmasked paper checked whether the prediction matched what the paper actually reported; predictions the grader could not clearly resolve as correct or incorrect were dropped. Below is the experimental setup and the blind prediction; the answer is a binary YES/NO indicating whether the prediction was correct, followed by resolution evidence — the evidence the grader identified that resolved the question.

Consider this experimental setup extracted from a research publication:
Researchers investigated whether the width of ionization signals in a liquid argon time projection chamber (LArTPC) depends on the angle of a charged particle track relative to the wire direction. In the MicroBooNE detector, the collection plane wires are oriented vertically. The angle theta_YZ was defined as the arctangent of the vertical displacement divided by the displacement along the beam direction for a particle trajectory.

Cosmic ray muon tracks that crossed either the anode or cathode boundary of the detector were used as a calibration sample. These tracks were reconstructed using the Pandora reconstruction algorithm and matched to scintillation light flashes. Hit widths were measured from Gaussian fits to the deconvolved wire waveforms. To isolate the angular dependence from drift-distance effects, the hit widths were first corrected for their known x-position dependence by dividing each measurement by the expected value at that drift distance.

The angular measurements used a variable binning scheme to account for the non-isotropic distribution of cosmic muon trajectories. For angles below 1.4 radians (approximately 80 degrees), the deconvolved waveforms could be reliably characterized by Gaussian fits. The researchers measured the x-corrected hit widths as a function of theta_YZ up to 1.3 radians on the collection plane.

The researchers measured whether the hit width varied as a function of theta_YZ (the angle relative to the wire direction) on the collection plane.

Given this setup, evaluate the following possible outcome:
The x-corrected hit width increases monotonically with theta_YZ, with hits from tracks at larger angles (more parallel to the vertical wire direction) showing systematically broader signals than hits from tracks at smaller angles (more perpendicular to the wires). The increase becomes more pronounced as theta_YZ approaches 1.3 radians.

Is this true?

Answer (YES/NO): NO